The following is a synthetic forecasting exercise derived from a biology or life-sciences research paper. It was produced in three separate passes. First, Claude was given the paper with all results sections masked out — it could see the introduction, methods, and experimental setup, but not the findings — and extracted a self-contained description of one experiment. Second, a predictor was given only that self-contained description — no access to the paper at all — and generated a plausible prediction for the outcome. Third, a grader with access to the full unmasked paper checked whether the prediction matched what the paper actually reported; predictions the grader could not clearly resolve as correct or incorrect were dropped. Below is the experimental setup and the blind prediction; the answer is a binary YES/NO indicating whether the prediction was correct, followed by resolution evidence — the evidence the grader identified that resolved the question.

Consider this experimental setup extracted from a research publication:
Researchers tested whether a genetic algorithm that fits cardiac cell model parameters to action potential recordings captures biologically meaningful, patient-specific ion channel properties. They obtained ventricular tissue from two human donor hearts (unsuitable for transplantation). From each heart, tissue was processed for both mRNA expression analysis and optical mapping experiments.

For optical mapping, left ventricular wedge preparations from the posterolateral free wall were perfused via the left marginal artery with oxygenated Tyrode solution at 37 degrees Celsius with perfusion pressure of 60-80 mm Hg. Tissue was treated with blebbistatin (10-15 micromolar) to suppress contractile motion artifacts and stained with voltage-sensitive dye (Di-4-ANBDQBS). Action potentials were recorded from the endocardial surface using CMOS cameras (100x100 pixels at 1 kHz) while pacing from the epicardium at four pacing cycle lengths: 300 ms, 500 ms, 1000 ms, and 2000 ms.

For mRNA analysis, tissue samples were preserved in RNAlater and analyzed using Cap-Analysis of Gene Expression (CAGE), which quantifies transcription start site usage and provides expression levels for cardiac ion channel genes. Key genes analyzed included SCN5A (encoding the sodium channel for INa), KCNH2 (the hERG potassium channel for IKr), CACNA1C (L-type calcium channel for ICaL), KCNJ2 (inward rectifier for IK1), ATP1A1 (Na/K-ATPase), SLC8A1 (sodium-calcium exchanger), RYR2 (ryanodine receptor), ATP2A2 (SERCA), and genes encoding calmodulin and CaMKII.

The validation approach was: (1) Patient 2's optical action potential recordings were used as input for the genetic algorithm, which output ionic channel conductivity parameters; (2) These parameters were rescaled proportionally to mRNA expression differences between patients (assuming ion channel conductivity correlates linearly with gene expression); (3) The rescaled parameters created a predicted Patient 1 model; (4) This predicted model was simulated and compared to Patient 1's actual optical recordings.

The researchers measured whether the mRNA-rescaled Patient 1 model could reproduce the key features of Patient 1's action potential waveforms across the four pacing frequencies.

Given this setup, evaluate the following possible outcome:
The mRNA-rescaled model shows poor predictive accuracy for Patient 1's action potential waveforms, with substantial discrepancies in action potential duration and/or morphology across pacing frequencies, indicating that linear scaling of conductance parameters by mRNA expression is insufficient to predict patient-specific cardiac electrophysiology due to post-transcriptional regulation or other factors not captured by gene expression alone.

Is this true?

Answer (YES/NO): NO